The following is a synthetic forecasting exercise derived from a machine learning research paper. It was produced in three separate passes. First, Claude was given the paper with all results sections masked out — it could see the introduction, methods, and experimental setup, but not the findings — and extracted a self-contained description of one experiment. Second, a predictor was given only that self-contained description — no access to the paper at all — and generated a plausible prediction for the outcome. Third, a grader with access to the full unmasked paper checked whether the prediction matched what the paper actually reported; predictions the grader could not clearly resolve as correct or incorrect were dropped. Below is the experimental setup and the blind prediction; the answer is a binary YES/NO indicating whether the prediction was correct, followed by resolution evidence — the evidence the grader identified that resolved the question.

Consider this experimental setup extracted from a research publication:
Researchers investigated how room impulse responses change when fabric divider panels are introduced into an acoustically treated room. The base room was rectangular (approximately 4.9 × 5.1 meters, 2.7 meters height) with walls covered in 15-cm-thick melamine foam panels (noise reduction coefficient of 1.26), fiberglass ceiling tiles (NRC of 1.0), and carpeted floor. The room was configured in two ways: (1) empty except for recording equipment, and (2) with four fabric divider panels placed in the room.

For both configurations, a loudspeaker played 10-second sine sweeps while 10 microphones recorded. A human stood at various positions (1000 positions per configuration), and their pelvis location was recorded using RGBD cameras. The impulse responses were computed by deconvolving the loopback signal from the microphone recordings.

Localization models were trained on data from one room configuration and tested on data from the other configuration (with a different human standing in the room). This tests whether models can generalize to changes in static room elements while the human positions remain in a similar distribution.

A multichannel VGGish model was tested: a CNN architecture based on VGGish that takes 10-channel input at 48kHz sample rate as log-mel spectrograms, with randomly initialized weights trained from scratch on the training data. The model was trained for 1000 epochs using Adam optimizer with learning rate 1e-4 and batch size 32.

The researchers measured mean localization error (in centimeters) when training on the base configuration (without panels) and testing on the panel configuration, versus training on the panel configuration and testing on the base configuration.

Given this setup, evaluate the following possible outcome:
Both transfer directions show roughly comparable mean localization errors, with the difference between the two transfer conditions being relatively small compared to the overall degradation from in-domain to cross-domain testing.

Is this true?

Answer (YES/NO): YES